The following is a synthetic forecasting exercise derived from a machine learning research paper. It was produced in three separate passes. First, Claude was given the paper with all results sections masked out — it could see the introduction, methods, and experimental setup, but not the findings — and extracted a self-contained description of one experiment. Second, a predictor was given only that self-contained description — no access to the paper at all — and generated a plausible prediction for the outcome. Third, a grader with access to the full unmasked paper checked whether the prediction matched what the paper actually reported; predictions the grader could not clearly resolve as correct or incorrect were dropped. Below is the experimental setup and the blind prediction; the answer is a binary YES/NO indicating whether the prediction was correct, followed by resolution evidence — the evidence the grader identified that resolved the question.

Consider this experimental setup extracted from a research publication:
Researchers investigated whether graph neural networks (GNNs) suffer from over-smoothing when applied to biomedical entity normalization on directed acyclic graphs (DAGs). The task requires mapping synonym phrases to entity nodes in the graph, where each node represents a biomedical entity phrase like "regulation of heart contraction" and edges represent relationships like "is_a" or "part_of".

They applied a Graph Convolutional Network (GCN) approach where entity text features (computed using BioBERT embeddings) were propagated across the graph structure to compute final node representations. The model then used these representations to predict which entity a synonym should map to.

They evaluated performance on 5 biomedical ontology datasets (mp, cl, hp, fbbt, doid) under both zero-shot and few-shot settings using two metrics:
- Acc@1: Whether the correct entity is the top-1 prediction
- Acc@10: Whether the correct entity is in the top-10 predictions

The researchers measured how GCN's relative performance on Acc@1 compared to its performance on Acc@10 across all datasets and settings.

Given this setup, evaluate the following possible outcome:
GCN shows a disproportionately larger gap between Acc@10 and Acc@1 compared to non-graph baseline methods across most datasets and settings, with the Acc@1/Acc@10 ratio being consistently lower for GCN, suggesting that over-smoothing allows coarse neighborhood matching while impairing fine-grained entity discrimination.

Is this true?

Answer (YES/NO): YES